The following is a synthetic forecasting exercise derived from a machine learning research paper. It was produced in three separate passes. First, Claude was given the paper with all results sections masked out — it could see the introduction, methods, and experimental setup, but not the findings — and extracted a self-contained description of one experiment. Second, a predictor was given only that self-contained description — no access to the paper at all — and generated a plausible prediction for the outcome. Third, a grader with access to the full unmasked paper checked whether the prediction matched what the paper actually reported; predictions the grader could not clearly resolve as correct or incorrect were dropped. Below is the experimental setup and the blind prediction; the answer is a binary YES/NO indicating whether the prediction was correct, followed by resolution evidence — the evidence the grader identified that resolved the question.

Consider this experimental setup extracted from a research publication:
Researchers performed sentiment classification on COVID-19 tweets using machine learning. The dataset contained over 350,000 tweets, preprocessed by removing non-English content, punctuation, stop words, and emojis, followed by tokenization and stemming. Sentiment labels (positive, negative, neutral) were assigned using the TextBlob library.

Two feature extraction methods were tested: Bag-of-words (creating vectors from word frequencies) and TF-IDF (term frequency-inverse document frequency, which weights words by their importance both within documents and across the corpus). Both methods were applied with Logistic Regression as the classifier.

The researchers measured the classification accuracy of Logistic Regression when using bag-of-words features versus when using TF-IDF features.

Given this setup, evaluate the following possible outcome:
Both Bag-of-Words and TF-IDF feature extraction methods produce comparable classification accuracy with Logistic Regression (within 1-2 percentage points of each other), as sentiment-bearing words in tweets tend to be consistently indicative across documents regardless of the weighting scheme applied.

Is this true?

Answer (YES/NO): NO